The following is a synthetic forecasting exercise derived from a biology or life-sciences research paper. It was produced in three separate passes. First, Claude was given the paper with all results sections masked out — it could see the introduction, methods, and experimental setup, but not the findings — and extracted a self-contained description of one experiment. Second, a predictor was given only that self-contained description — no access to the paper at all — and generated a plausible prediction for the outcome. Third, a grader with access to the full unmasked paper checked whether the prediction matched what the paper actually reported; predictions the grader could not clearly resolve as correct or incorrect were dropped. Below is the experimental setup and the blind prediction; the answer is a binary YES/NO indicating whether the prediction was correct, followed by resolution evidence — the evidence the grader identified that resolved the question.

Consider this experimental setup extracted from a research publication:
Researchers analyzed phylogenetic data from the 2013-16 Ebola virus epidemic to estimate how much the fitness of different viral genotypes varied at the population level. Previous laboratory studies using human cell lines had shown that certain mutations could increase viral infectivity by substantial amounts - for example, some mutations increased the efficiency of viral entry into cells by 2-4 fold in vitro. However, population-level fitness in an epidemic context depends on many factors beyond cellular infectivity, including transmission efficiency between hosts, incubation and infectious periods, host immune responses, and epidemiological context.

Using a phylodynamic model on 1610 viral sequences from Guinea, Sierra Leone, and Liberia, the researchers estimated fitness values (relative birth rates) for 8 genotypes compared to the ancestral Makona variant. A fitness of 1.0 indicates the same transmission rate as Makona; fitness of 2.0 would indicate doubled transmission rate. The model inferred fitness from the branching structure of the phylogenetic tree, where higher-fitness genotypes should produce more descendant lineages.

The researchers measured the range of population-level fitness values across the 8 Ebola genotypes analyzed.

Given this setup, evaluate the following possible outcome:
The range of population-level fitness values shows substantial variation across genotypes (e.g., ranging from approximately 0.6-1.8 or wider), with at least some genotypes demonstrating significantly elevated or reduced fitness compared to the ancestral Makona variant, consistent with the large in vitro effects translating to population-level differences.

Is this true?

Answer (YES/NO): NO